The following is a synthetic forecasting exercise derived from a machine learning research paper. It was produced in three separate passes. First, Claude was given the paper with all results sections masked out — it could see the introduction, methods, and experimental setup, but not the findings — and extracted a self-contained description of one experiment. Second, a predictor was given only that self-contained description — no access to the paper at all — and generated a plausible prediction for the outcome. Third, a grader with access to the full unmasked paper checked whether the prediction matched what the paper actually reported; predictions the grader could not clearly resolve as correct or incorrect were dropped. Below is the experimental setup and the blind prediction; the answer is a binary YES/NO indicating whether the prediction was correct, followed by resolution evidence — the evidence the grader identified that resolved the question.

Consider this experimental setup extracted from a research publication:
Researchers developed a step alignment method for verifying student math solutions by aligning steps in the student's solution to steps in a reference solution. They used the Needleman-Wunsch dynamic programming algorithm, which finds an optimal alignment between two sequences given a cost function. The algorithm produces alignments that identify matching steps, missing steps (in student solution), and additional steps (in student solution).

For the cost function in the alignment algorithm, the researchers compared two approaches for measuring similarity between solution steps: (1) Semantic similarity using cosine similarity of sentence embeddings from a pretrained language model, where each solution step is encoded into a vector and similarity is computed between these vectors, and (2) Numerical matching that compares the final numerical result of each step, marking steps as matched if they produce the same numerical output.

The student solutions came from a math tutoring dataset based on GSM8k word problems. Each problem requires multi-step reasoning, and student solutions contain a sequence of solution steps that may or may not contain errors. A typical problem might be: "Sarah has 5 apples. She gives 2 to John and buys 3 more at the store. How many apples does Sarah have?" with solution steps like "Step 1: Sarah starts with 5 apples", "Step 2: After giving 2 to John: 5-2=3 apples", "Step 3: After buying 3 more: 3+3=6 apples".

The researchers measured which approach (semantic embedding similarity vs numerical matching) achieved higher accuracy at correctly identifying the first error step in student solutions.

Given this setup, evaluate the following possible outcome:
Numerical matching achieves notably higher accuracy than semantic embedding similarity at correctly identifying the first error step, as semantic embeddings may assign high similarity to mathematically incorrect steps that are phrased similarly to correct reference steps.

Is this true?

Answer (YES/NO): NO